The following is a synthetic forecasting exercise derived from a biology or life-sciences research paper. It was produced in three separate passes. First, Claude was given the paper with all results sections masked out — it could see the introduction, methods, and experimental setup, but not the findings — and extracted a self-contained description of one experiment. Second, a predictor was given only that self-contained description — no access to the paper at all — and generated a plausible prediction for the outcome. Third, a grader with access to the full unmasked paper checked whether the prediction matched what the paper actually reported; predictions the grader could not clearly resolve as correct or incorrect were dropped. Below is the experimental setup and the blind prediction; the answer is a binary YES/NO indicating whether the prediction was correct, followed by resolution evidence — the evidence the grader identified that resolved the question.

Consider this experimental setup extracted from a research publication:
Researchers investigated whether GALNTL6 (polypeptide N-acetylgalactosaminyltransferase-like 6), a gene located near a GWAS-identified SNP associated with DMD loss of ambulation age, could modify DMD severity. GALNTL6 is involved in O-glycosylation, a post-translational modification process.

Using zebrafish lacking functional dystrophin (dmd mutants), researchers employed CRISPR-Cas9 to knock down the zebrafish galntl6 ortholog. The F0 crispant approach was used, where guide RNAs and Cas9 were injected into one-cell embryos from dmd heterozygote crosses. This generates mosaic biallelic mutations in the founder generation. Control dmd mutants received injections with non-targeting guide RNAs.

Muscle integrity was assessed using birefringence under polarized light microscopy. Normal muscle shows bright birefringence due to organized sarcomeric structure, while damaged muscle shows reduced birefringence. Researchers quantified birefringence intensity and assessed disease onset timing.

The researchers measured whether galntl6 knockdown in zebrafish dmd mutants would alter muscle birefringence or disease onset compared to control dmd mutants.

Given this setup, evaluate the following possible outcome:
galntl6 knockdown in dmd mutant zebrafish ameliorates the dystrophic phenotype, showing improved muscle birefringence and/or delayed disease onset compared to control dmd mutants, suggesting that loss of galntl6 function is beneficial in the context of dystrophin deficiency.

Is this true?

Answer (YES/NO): NO